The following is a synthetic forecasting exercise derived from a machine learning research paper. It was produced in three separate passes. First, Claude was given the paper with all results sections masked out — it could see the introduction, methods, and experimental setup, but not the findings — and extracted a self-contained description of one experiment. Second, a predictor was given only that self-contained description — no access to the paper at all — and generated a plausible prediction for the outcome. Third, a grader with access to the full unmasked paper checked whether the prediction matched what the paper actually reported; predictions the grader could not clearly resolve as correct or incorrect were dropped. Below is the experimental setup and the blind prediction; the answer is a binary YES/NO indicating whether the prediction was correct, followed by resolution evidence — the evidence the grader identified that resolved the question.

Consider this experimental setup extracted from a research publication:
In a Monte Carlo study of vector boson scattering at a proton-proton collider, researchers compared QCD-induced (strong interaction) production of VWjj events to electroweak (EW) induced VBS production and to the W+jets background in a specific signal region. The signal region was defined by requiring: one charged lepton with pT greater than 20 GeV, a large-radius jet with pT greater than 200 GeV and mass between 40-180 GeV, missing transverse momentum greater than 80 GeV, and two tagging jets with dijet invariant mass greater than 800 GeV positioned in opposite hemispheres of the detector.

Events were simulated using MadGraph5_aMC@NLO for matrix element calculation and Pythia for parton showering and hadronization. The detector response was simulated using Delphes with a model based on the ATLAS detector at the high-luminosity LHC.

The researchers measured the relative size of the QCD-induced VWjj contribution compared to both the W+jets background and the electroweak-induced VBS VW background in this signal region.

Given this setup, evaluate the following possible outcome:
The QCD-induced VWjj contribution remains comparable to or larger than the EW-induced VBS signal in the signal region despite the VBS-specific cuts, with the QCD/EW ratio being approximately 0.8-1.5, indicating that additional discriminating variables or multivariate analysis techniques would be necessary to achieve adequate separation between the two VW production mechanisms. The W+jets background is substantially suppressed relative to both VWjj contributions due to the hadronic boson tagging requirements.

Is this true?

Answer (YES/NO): NO